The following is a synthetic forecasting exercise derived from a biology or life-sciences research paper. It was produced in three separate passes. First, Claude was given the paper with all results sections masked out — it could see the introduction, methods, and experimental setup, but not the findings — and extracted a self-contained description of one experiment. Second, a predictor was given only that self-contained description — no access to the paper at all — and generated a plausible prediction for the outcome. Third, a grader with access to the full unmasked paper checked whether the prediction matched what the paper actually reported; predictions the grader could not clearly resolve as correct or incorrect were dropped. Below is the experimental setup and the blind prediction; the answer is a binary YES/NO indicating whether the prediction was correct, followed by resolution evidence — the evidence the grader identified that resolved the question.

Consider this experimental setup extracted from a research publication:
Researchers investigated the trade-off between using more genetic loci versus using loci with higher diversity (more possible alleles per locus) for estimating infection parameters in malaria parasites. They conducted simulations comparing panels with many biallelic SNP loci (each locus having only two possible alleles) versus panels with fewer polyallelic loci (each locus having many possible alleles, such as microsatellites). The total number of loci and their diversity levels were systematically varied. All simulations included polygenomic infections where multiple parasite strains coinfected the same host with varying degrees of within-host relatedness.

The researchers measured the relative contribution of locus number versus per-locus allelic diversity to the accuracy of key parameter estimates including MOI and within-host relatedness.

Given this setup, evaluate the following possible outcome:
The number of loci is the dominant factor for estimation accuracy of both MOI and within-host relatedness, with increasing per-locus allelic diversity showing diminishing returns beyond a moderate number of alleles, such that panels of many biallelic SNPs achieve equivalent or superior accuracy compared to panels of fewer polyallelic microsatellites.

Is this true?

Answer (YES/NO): NO